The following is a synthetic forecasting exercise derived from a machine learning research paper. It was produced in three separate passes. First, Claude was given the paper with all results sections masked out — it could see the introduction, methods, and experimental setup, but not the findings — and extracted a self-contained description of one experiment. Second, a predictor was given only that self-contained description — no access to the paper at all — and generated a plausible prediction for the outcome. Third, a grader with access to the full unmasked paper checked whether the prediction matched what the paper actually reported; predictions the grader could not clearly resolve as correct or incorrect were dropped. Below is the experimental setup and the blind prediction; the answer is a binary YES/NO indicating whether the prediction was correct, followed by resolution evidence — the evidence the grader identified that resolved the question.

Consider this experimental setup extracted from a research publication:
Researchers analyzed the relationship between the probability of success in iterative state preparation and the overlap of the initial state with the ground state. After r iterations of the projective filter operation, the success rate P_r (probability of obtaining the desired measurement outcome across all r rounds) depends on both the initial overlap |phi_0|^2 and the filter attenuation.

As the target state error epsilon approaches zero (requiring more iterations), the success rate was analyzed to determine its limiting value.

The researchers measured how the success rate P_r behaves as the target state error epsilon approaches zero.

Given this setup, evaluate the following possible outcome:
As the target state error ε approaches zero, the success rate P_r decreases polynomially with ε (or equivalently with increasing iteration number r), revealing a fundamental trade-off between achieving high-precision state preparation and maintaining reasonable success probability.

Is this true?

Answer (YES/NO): NO